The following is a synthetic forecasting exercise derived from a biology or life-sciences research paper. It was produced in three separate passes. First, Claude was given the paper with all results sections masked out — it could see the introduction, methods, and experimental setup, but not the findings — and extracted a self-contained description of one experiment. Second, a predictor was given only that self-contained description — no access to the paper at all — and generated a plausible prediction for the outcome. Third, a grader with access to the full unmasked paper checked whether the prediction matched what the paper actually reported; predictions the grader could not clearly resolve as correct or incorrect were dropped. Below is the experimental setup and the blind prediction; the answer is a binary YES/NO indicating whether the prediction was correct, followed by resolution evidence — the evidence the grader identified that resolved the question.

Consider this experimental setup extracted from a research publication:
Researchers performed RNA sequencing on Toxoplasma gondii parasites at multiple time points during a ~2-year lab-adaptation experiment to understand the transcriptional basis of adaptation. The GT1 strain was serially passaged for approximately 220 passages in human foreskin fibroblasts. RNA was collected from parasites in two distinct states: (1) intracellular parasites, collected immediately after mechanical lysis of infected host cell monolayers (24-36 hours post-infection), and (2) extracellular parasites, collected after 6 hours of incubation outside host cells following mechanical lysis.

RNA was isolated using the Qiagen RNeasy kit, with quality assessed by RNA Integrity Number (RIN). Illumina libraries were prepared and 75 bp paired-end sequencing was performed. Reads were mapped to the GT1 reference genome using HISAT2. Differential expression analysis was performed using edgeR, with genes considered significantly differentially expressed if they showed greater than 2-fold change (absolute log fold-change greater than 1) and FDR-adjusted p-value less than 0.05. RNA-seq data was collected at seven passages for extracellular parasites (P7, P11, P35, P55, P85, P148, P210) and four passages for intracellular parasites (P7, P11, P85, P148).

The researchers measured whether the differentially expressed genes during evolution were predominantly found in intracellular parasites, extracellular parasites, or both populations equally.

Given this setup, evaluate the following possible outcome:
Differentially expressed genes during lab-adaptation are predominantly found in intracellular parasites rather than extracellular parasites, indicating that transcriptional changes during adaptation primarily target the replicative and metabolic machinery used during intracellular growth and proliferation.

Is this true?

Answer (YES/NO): NO